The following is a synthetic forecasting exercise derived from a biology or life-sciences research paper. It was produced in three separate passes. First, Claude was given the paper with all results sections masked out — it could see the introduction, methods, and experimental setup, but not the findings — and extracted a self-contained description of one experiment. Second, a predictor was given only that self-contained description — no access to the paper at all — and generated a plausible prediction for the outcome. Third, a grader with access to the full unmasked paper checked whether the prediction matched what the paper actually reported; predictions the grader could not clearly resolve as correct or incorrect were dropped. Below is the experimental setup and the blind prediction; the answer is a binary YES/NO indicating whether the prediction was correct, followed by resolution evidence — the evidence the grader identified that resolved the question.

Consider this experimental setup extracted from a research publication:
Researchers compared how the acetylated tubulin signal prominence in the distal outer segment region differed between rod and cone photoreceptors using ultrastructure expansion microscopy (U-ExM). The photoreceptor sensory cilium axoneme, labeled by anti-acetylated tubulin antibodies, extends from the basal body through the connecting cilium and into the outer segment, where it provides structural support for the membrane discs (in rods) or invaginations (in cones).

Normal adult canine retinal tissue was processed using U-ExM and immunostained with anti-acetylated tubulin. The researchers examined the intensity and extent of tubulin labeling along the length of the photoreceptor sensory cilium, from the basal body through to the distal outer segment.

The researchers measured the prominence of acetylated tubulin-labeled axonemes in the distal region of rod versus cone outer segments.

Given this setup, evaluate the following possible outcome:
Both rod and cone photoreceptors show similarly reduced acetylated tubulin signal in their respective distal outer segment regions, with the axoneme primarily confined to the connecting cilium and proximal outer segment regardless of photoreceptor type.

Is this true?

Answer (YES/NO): NO